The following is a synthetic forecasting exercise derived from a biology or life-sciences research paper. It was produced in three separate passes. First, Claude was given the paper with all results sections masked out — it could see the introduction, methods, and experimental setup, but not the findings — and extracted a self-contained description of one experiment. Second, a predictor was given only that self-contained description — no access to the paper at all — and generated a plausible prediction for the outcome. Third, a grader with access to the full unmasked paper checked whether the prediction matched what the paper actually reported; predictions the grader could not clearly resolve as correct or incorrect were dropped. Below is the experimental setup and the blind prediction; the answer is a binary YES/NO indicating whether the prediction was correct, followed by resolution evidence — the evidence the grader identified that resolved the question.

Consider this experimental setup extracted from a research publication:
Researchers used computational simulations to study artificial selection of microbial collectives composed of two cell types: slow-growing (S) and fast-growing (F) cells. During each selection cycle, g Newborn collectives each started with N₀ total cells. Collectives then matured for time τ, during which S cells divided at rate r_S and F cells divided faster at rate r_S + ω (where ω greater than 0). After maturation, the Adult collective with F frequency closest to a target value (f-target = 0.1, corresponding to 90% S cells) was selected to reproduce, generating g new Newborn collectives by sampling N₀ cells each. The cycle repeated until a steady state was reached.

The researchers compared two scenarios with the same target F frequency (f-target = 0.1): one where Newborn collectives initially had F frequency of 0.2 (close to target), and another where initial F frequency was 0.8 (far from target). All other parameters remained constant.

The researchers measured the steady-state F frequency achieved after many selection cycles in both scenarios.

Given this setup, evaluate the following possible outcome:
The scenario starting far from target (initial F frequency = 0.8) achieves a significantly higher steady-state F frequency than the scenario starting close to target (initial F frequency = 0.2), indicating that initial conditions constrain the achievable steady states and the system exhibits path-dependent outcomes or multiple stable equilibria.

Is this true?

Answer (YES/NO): YES